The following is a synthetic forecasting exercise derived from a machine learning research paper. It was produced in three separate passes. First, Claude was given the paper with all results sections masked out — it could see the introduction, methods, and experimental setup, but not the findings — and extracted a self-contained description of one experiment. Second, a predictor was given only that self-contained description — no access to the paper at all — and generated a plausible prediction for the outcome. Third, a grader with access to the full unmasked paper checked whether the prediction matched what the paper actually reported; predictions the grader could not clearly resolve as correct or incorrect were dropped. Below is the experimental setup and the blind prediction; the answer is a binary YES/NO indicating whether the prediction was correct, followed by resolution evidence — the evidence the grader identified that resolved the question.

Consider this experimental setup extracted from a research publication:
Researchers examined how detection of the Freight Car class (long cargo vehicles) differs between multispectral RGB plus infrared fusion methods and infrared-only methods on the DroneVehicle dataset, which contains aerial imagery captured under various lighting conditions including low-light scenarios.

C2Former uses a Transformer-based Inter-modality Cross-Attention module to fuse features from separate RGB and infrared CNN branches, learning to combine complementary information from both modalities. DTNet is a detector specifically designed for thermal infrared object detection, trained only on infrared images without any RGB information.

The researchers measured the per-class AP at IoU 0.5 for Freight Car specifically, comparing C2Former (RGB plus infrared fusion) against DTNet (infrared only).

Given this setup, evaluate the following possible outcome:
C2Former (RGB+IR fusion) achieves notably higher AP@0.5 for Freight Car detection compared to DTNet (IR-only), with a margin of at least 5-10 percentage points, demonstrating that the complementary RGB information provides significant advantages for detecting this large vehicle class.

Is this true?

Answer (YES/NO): NO